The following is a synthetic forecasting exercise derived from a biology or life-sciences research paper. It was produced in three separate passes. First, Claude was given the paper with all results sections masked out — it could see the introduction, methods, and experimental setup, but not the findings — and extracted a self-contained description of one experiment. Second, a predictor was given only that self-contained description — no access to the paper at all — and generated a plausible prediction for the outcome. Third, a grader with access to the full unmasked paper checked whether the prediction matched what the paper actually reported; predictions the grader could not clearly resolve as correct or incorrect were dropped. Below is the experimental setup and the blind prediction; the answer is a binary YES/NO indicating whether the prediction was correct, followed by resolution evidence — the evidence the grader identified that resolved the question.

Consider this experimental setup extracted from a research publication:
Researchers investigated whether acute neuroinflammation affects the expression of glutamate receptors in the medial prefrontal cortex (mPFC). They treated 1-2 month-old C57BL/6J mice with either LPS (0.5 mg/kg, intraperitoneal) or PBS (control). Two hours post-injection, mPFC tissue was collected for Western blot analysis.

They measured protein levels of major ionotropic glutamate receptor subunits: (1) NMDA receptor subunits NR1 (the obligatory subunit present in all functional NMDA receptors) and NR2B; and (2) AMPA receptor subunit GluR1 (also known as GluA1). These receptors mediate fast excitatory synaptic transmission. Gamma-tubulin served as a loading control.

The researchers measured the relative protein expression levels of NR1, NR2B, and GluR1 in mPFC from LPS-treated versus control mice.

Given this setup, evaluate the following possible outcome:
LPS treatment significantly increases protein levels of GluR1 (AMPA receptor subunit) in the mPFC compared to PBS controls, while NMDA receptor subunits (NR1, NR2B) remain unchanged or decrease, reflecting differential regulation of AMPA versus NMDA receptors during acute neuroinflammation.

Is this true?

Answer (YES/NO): NO